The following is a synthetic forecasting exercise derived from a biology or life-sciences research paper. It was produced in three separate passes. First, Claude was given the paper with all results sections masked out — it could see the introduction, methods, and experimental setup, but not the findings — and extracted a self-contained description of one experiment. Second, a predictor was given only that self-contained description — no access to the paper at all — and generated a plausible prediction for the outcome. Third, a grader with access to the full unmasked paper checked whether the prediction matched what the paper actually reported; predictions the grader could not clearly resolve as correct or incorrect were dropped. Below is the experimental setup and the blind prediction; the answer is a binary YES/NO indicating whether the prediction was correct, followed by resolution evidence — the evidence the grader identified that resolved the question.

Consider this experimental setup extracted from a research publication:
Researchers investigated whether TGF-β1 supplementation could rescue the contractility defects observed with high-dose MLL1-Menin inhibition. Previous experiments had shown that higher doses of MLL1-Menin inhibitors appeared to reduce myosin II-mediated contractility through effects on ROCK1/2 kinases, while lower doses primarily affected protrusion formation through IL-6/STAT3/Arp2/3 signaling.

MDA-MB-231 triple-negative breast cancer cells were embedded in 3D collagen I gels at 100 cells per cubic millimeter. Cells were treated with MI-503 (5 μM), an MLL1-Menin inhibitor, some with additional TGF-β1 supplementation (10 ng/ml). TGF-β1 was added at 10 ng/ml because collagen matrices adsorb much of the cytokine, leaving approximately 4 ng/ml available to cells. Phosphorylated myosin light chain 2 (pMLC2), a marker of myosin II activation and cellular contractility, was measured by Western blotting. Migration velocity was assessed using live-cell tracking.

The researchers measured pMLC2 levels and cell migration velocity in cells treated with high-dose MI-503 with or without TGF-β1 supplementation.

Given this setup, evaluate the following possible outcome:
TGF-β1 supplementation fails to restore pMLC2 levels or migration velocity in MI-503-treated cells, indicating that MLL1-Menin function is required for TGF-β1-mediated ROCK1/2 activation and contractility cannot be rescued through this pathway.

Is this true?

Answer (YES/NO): NO